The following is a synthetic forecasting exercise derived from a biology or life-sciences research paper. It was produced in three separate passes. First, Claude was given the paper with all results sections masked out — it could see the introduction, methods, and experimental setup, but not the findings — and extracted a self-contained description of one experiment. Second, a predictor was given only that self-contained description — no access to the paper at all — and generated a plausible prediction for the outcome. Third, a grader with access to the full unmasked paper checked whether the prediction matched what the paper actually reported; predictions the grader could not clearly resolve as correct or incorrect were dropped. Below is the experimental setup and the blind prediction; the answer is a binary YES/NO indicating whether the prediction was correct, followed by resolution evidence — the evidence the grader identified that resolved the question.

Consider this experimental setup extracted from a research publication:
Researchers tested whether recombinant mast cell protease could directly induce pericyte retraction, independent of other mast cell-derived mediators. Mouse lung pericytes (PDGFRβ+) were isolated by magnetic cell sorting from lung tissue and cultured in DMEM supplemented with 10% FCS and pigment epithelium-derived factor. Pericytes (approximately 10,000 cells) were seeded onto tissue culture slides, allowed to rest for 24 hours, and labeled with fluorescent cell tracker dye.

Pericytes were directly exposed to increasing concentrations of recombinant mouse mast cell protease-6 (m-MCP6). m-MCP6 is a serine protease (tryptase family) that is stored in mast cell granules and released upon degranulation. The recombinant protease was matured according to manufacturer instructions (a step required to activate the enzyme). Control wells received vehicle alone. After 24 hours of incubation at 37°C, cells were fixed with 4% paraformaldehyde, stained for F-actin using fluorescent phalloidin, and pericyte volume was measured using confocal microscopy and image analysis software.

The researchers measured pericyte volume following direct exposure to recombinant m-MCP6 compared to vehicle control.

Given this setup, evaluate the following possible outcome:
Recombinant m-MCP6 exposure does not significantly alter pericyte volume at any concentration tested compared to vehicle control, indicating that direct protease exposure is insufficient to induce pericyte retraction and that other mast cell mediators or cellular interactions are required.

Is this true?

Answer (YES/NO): NO